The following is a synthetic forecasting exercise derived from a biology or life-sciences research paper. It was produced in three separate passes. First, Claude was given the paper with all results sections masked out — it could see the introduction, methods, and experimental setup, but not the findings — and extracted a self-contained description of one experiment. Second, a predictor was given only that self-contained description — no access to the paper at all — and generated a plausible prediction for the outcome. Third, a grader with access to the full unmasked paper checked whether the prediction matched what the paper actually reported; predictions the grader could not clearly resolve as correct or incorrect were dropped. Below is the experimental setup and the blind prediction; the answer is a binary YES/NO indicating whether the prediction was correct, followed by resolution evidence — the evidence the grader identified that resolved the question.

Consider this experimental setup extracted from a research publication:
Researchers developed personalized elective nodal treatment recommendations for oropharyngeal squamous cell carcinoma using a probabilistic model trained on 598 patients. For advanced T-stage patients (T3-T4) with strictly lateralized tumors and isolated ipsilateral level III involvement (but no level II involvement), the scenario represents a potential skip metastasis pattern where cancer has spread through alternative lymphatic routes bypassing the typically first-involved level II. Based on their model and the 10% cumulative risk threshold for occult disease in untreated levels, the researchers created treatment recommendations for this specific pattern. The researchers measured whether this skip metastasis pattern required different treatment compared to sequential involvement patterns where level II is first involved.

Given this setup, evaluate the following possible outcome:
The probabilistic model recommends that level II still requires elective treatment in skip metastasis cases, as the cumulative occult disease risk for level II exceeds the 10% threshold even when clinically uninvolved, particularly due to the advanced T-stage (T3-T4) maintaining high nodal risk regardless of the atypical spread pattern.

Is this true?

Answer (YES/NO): YES